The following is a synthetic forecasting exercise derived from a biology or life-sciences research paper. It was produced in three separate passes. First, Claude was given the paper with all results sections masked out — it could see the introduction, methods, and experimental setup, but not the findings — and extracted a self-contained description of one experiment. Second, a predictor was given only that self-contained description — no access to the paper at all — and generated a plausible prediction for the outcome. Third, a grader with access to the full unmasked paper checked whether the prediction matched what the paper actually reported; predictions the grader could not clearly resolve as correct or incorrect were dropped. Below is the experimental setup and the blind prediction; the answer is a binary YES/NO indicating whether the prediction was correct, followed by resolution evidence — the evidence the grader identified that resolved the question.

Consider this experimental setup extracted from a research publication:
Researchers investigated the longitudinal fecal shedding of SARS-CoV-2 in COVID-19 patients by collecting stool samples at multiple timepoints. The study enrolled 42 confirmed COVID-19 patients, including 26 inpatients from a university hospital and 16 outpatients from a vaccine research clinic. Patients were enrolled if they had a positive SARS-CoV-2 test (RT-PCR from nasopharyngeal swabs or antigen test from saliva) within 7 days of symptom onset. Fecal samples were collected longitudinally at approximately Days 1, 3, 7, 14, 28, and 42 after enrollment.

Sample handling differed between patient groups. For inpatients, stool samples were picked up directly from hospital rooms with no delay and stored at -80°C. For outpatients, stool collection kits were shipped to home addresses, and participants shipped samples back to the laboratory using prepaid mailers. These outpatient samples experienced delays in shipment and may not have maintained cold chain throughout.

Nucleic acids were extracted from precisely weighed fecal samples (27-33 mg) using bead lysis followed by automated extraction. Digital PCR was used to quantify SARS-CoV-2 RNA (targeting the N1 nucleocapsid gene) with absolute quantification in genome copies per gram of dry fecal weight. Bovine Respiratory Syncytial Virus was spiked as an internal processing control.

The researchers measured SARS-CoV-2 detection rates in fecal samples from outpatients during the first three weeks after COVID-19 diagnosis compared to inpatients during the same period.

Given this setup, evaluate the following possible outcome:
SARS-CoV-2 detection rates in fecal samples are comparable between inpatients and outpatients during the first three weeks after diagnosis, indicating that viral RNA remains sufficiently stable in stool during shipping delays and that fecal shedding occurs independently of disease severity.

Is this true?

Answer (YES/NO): NO